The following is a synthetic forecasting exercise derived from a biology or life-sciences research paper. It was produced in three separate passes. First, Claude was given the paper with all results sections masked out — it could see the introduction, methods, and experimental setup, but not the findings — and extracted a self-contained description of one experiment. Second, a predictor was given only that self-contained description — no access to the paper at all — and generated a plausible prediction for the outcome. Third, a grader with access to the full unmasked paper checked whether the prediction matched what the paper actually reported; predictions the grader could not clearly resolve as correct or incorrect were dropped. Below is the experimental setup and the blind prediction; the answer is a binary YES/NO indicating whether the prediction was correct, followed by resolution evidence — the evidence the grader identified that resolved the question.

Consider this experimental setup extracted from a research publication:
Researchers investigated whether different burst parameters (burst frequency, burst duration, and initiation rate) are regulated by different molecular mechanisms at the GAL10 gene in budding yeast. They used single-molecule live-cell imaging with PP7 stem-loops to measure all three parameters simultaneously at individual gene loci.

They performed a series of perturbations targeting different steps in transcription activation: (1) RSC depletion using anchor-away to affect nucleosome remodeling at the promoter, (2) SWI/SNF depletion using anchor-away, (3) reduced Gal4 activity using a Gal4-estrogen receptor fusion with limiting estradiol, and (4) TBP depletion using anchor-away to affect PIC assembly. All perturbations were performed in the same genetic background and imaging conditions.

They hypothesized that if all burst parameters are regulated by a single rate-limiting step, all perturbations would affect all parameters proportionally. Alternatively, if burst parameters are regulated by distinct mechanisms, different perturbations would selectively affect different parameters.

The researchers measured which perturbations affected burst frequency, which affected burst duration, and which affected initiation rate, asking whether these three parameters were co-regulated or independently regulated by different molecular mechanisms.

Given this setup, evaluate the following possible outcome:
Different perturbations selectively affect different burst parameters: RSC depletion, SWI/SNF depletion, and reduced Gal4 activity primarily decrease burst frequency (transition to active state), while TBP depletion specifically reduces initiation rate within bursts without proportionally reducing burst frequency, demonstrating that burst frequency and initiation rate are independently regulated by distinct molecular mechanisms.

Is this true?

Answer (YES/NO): NO